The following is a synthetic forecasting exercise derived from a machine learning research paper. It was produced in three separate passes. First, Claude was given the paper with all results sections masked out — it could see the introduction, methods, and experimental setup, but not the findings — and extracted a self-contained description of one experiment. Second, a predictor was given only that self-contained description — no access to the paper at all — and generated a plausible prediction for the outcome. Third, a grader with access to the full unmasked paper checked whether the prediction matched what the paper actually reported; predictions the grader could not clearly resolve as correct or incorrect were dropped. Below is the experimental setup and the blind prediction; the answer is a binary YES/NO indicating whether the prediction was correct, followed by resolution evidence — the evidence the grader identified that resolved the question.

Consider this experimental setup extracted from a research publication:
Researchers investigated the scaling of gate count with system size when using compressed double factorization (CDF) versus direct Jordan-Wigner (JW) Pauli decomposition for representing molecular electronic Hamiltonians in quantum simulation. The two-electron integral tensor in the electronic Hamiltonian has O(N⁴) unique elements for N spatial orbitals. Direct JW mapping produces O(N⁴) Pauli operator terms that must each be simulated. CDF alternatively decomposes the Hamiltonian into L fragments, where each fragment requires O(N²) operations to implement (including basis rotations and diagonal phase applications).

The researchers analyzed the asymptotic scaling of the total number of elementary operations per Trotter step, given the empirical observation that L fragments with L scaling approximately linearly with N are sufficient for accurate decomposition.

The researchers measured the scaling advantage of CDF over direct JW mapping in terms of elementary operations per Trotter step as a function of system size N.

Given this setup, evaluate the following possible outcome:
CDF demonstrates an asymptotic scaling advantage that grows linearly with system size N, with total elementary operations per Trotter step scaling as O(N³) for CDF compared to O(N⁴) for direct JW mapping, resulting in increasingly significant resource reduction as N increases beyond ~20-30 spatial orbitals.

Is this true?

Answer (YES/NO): YES